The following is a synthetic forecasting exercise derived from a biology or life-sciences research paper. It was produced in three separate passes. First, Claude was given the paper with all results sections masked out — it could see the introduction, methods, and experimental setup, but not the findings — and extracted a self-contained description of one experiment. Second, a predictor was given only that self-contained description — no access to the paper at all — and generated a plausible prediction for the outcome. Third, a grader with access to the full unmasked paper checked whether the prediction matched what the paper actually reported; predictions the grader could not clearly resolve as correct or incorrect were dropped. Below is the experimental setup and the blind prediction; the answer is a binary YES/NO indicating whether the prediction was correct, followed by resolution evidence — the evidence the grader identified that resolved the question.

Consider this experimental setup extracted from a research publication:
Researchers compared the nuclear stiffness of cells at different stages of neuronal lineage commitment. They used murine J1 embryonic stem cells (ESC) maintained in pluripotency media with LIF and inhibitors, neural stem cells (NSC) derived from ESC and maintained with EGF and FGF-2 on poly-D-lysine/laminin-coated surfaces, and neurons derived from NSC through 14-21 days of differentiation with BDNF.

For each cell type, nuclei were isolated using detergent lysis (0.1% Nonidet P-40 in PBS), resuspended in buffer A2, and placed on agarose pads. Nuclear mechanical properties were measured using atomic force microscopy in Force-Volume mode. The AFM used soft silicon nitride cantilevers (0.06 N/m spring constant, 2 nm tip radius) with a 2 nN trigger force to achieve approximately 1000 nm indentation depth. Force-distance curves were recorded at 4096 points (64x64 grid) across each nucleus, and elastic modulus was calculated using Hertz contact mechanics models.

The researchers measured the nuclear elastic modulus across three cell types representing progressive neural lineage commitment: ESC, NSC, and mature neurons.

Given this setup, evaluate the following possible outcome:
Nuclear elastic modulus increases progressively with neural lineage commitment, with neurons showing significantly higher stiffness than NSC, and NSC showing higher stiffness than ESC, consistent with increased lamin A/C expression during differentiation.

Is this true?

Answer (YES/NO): NO